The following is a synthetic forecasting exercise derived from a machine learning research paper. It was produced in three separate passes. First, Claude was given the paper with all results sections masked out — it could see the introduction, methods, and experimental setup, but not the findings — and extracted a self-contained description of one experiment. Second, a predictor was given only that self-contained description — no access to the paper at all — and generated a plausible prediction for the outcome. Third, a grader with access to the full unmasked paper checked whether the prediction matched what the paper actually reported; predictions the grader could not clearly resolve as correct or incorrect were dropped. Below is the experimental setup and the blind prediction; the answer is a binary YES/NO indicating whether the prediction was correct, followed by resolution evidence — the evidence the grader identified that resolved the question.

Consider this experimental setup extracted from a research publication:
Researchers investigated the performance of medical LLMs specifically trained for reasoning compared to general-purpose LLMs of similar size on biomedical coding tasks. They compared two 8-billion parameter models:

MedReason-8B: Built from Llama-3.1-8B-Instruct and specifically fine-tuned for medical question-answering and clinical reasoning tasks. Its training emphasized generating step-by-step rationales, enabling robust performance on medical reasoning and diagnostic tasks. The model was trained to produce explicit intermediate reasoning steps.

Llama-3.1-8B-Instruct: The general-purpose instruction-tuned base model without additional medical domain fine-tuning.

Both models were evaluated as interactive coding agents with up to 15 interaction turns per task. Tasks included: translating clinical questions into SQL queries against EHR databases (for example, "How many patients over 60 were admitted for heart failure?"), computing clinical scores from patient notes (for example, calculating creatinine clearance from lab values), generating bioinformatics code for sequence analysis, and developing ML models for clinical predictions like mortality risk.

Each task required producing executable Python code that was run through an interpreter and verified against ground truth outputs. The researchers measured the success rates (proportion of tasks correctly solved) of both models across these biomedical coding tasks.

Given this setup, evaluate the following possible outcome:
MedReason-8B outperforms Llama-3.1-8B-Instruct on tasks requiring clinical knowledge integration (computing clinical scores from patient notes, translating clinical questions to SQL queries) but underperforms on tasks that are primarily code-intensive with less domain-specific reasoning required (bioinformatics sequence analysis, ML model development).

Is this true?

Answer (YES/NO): NO